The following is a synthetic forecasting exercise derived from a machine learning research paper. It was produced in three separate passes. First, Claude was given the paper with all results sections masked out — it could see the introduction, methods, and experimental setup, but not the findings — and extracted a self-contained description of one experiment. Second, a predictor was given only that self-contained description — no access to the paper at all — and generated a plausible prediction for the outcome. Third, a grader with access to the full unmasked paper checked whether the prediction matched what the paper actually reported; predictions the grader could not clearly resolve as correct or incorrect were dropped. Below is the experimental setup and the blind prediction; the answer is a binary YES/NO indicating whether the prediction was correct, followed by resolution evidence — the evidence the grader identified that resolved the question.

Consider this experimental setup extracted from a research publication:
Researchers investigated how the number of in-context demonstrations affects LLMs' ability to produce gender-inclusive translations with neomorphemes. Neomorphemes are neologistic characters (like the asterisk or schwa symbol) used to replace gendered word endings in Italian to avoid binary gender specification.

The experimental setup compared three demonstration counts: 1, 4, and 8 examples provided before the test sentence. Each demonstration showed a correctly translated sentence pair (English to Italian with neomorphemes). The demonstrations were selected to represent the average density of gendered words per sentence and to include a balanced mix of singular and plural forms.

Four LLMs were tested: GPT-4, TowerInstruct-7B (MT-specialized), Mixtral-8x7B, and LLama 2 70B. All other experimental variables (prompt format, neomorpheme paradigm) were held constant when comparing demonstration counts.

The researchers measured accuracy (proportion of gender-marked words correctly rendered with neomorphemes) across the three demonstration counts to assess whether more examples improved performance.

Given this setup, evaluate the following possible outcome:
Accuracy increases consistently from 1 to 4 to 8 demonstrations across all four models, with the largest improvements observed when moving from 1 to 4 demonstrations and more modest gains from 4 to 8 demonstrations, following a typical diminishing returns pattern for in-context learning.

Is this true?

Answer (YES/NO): NO